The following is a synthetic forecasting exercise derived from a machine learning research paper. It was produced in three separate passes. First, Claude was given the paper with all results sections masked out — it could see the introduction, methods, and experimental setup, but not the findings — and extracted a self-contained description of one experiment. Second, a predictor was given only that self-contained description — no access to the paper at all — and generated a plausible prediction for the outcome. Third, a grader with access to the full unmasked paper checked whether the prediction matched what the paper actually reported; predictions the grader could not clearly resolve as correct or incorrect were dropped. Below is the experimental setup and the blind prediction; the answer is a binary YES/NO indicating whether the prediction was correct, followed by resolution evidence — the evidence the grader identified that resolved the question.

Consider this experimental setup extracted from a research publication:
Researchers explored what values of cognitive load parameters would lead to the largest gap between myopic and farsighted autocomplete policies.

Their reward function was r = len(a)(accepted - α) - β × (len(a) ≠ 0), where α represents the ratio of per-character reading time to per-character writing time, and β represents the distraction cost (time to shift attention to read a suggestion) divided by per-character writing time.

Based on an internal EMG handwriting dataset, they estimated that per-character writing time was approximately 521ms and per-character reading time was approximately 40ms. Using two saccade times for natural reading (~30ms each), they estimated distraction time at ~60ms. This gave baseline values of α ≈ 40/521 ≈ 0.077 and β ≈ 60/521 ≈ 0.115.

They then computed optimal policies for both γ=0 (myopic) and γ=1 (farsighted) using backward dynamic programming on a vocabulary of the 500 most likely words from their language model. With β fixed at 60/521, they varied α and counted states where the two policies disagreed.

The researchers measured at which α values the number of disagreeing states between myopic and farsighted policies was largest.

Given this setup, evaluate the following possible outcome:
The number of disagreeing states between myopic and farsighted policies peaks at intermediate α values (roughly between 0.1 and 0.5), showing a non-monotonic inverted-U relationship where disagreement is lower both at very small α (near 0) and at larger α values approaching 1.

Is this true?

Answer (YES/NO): YES